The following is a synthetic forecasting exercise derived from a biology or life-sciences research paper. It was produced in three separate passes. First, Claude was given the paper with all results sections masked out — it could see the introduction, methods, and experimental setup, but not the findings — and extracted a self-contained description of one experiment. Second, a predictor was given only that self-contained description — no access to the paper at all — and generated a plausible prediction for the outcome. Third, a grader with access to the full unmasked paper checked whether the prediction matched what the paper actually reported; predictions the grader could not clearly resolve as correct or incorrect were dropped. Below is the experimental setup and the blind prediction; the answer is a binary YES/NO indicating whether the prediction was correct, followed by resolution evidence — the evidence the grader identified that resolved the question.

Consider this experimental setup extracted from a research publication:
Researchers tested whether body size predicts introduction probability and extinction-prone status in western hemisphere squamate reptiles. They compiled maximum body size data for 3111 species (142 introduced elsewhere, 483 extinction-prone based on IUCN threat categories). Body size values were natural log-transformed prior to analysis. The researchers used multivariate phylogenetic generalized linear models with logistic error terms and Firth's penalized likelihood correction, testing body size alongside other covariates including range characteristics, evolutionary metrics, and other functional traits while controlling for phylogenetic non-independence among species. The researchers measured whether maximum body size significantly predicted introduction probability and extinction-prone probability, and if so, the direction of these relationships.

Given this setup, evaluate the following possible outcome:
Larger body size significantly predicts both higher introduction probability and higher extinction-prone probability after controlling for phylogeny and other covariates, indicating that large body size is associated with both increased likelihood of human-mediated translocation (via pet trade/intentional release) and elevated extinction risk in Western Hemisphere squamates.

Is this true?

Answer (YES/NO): NO